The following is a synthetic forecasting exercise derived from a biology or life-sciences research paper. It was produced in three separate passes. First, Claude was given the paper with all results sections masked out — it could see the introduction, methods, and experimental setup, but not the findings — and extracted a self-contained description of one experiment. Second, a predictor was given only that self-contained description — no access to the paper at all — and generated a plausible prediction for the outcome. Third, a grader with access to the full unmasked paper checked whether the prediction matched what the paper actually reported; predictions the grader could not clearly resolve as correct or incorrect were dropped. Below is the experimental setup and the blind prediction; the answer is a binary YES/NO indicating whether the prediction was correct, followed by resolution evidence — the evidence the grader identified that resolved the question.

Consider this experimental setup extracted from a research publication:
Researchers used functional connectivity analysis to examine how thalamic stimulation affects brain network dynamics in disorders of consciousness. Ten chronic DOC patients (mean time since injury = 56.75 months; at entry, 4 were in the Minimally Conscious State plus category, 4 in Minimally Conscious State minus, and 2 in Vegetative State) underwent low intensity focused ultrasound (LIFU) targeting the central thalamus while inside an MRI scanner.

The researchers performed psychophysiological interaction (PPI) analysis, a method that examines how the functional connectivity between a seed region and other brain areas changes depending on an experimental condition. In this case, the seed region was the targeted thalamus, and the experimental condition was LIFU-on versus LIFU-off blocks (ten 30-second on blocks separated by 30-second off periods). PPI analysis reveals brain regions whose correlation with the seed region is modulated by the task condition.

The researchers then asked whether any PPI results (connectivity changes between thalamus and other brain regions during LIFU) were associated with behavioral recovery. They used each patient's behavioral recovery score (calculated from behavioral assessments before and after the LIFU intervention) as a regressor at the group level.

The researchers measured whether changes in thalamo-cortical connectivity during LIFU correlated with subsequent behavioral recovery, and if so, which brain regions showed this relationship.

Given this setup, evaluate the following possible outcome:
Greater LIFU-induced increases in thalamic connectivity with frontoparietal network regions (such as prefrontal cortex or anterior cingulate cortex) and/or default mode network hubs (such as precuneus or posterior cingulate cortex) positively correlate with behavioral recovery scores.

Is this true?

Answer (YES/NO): NO